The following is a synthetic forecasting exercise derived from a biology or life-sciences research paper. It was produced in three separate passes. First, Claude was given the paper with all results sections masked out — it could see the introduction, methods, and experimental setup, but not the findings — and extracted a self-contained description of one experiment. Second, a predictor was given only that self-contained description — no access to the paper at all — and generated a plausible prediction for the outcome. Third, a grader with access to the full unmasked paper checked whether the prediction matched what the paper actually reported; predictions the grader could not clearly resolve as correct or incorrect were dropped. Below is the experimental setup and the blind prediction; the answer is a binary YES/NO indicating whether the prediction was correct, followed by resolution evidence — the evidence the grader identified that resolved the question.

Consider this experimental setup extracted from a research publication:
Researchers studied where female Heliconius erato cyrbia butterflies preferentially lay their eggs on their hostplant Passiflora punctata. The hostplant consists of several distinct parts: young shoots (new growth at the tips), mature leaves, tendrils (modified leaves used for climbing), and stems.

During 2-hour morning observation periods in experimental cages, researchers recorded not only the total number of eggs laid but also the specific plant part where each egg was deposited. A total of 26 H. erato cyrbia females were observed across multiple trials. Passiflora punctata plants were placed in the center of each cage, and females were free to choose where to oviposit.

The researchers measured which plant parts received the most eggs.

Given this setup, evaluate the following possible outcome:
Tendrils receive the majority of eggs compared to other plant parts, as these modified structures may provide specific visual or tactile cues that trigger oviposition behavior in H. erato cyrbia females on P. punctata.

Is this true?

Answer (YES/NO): NO